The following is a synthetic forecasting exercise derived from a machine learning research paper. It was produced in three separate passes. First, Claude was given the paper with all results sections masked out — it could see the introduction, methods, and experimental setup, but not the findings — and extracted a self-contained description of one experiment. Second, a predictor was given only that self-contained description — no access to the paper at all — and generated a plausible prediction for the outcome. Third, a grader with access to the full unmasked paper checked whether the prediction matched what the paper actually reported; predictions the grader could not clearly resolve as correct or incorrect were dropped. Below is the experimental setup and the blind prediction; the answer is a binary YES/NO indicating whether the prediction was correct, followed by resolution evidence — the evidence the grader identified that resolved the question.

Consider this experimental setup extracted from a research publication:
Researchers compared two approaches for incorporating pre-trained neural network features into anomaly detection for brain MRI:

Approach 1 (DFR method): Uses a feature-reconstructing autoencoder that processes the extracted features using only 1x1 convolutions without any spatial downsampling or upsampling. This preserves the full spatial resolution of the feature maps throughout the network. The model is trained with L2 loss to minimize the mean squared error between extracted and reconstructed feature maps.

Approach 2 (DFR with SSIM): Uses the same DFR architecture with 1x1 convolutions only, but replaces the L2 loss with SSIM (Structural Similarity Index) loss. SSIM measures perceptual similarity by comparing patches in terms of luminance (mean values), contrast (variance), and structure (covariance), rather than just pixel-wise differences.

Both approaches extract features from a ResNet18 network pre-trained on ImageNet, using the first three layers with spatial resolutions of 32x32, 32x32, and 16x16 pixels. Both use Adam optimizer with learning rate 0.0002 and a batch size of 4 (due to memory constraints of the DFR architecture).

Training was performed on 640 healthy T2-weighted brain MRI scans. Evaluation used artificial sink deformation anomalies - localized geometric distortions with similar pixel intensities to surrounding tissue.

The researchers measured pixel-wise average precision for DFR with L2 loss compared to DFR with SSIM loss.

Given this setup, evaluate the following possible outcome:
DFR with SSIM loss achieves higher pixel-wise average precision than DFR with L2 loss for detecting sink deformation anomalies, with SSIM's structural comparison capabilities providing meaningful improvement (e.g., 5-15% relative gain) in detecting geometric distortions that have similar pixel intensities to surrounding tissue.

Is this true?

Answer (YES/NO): NO